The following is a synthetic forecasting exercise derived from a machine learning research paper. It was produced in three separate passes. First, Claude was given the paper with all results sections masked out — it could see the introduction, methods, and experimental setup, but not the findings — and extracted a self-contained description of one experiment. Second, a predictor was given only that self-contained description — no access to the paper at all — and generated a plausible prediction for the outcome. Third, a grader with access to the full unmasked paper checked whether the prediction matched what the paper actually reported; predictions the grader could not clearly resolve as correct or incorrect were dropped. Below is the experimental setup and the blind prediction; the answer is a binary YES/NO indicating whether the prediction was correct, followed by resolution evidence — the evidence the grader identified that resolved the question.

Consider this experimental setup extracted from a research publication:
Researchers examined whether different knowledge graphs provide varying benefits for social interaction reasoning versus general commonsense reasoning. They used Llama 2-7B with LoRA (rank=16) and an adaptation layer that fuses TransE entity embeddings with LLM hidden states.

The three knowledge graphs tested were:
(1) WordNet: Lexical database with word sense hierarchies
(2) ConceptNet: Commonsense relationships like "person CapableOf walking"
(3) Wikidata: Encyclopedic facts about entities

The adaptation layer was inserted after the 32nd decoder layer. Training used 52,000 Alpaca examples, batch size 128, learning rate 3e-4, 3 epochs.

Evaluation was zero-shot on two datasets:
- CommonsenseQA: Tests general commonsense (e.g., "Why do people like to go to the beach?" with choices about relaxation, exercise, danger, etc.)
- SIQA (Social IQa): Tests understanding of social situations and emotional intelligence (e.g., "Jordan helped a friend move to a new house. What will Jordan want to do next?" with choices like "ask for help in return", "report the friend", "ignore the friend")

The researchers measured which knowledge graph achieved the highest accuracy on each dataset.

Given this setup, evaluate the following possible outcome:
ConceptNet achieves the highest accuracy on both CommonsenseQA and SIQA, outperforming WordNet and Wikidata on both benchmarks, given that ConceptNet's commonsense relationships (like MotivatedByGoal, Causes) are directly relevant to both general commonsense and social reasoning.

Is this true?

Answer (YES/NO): NO